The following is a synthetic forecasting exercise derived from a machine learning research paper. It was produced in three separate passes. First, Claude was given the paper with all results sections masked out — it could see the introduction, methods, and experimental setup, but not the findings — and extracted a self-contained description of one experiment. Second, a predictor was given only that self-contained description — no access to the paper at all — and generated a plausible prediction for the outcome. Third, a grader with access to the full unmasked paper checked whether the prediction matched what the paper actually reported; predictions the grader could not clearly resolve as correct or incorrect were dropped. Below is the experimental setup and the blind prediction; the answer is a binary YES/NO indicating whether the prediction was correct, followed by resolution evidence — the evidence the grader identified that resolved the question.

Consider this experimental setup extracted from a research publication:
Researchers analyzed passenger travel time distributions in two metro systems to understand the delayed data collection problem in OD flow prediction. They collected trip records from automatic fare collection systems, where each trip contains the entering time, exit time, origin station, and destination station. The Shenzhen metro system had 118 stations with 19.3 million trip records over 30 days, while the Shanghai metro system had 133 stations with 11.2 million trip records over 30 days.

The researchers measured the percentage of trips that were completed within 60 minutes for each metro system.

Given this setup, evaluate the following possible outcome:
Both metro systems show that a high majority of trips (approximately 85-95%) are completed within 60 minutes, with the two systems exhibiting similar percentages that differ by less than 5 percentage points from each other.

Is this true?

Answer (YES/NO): NO